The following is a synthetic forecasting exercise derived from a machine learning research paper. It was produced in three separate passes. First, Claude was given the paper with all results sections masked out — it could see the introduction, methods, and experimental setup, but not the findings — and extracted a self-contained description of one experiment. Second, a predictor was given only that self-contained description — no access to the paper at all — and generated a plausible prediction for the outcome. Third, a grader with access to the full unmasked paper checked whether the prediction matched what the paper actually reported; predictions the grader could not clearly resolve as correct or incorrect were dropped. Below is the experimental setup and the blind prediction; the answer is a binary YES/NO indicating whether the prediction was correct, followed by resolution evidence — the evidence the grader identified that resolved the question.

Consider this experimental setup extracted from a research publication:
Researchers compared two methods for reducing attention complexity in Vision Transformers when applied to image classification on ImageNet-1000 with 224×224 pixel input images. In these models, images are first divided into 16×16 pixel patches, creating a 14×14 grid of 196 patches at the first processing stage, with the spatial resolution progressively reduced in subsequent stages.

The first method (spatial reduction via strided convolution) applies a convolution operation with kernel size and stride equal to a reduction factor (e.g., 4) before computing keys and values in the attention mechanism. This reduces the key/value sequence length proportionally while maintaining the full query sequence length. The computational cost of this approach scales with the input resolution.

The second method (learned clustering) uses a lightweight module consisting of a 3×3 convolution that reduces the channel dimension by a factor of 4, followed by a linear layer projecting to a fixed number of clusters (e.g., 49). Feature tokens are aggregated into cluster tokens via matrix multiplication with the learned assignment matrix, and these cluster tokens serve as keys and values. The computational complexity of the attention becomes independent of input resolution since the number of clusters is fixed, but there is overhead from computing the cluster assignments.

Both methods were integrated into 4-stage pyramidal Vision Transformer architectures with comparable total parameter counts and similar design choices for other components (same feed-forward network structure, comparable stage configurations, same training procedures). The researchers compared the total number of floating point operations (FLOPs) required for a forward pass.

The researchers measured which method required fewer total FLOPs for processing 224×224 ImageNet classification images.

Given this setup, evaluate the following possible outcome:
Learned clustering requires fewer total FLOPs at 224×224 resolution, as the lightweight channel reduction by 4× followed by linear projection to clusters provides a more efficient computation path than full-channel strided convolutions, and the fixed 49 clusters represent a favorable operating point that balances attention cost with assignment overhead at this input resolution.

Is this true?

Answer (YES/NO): NO